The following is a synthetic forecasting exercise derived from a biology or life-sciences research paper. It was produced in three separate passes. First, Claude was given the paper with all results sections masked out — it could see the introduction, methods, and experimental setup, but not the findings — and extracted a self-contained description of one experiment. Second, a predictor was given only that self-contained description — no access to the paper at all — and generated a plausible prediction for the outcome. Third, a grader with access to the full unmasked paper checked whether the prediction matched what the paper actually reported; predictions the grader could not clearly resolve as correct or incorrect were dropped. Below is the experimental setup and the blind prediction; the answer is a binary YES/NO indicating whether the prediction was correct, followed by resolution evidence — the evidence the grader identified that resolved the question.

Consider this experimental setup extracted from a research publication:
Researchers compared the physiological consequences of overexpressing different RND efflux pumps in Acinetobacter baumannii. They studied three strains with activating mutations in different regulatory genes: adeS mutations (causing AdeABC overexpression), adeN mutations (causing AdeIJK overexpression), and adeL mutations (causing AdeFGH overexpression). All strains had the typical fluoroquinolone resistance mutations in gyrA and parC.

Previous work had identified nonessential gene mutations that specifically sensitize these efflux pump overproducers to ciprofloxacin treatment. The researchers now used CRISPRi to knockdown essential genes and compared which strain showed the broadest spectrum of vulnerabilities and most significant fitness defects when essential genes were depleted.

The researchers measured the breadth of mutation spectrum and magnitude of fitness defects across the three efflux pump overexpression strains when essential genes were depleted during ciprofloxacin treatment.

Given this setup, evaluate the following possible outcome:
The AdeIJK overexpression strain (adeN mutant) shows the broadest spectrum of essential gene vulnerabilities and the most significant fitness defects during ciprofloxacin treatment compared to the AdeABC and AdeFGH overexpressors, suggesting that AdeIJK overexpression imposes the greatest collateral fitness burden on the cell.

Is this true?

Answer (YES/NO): NO